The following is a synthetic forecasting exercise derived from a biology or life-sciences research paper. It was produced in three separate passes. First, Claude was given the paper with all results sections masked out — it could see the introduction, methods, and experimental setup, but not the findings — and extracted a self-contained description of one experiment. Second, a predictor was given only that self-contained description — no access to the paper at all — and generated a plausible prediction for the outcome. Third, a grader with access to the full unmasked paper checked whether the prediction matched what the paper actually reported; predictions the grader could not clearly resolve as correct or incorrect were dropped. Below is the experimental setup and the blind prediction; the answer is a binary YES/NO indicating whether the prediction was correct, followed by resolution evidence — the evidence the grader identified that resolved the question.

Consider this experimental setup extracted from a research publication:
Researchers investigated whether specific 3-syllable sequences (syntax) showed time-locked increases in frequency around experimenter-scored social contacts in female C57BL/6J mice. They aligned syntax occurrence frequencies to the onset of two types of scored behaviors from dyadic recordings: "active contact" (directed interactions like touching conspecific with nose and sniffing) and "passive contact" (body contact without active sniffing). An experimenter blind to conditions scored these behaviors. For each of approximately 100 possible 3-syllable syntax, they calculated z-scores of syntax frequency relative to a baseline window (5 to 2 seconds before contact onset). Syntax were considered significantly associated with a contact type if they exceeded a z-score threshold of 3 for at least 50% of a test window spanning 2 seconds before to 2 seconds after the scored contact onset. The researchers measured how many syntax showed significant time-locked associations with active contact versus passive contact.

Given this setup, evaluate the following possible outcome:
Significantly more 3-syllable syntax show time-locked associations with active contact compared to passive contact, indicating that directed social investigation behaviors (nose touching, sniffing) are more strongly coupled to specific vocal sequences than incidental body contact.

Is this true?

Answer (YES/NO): NO